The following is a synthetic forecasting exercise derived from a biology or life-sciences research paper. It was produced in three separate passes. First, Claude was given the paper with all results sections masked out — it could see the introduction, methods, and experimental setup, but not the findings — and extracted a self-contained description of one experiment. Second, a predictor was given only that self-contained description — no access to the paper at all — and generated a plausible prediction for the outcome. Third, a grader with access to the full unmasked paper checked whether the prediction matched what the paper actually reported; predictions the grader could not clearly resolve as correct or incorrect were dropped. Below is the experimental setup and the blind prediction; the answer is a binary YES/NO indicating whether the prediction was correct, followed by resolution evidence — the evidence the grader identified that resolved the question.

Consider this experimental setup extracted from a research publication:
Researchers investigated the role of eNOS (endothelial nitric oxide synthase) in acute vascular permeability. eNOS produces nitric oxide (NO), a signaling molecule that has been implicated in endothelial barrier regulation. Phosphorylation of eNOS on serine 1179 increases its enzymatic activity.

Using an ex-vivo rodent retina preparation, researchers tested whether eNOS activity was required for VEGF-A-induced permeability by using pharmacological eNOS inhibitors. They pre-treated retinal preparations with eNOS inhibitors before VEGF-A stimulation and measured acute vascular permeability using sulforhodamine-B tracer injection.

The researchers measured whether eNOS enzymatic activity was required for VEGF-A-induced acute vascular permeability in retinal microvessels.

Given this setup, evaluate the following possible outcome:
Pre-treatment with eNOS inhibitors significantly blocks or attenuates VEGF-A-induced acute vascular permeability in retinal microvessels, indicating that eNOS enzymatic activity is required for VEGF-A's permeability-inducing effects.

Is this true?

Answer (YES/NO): YES